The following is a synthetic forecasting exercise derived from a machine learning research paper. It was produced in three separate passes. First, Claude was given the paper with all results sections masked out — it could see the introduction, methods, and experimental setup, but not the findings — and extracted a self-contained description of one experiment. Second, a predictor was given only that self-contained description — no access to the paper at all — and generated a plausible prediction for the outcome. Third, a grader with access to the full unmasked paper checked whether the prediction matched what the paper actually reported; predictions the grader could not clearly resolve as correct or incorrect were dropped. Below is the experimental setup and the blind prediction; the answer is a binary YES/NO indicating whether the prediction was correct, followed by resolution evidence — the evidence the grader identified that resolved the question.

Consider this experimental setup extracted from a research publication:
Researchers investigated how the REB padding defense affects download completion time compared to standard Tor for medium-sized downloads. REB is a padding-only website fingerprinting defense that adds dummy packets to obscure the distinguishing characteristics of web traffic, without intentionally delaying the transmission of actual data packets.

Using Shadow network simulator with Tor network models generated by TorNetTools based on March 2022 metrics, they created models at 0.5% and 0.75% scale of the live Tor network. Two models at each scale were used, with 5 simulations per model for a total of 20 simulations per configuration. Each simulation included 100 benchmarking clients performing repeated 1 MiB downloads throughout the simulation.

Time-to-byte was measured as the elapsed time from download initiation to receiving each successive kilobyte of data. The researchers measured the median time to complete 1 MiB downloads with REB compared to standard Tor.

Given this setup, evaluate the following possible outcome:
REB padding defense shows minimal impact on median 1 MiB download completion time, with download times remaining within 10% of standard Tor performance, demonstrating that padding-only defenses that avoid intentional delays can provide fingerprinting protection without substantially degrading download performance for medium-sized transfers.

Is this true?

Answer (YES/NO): NO